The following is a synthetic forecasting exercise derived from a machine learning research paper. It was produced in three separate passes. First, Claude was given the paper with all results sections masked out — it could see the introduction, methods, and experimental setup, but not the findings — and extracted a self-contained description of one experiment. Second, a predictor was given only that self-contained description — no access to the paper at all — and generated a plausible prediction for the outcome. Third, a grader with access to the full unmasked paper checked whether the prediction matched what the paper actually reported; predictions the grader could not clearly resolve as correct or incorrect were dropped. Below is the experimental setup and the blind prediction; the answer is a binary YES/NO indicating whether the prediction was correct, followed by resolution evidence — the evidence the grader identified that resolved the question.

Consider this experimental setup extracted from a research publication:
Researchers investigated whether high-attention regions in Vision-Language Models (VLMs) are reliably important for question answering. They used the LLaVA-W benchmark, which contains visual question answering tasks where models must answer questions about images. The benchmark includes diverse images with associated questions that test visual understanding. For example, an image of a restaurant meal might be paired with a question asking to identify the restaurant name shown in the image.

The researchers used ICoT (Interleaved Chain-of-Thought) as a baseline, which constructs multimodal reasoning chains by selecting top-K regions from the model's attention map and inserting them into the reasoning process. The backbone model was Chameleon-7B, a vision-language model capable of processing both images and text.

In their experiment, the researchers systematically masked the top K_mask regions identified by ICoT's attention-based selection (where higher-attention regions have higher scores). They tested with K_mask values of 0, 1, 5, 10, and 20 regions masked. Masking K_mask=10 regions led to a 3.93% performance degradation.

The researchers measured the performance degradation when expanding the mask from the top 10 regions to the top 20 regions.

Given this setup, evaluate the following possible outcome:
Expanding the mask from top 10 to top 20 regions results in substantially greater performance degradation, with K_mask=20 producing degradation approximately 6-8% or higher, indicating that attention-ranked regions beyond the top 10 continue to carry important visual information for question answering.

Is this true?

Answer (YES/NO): NO